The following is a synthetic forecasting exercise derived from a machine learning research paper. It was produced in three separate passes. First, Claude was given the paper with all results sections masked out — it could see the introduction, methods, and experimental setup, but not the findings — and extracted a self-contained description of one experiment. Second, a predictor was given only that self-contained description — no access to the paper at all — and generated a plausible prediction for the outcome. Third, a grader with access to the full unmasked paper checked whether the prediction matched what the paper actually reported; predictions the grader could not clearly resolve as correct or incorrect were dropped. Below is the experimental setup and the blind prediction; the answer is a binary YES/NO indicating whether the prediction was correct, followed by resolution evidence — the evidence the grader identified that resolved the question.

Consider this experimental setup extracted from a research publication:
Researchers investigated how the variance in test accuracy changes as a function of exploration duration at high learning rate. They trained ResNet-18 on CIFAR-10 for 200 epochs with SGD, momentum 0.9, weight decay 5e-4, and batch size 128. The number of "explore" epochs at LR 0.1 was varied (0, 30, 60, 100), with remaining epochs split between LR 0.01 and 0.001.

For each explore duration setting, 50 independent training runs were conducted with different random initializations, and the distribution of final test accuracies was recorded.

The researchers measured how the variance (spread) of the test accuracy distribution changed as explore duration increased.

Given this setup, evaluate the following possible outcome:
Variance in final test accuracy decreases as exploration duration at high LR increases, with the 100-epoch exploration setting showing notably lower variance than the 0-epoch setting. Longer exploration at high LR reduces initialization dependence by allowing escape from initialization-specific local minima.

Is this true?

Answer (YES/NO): YES